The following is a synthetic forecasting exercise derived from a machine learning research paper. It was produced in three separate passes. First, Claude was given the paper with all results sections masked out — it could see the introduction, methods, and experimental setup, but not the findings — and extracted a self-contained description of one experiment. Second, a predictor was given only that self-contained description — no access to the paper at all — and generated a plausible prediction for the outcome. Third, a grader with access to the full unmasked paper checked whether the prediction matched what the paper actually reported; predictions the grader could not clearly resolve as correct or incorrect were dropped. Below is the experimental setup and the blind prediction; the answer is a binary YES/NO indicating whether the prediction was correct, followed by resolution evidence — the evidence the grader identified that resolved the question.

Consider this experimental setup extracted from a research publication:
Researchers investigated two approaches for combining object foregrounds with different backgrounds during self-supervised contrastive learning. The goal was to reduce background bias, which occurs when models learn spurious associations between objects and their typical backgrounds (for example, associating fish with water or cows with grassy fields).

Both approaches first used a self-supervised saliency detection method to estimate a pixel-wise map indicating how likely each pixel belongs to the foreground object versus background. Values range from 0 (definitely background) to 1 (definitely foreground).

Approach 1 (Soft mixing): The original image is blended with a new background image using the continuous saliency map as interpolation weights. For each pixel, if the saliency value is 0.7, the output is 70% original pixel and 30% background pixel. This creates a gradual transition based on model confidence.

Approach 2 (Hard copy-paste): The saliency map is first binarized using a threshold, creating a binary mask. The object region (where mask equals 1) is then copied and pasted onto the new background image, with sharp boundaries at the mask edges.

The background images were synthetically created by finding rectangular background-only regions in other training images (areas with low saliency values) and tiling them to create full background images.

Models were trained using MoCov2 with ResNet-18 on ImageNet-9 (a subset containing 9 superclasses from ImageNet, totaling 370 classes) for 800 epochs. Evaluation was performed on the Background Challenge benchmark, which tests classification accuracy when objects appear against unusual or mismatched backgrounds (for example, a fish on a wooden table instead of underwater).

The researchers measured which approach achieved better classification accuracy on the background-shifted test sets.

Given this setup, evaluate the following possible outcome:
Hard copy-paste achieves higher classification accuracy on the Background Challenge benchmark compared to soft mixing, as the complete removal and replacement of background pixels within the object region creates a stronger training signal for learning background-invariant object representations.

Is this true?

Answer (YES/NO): NO